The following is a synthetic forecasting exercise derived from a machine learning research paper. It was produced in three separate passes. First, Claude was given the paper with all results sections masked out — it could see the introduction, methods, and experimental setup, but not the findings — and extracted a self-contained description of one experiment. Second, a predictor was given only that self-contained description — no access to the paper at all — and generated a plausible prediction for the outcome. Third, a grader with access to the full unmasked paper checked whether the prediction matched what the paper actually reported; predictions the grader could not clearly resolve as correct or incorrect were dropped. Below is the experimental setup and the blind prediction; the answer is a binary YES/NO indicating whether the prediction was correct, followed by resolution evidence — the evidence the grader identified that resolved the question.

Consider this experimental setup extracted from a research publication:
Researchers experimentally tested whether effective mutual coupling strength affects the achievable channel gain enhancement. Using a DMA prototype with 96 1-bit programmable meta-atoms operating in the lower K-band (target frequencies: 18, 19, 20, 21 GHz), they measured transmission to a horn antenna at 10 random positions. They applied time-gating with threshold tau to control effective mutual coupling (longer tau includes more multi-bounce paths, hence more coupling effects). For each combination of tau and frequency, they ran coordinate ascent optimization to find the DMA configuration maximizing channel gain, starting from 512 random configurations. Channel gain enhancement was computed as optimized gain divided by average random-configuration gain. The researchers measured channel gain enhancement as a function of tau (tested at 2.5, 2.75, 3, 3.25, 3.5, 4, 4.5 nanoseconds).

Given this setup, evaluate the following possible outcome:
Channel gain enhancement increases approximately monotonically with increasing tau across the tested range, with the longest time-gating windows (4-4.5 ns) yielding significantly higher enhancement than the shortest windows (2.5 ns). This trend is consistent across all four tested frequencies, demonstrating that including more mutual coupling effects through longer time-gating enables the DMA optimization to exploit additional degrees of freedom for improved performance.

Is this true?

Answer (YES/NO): NO